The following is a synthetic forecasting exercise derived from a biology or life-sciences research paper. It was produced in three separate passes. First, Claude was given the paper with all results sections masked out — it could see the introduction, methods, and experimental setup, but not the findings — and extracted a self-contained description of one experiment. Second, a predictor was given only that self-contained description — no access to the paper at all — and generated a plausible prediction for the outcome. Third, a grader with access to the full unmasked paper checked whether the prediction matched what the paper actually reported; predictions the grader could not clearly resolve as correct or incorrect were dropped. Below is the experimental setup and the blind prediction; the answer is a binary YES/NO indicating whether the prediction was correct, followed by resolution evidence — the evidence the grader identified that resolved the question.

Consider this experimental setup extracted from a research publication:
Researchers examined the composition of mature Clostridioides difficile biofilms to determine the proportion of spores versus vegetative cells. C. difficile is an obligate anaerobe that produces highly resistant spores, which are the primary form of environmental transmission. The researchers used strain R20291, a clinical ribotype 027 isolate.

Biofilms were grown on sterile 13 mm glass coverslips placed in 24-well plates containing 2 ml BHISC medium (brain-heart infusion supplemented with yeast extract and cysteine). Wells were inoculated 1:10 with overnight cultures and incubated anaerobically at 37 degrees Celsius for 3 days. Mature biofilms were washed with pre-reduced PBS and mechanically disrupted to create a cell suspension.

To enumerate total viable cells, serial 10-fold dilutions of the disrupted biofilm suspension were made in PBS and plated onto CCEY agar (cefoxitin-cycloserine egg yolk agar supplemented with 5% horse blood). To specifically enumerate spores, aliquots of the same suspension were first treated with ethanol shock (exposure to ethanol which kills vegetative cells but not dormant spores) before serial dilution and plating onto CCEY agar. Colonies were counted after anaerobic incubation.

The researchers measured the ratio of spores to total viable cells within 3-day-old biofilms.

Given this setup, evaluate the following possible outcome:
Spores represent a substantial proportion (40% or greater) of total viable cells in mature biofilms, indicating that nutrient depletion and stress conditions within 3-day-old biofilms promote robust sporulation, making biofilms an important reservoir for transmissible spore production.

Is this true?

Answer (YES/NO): NO